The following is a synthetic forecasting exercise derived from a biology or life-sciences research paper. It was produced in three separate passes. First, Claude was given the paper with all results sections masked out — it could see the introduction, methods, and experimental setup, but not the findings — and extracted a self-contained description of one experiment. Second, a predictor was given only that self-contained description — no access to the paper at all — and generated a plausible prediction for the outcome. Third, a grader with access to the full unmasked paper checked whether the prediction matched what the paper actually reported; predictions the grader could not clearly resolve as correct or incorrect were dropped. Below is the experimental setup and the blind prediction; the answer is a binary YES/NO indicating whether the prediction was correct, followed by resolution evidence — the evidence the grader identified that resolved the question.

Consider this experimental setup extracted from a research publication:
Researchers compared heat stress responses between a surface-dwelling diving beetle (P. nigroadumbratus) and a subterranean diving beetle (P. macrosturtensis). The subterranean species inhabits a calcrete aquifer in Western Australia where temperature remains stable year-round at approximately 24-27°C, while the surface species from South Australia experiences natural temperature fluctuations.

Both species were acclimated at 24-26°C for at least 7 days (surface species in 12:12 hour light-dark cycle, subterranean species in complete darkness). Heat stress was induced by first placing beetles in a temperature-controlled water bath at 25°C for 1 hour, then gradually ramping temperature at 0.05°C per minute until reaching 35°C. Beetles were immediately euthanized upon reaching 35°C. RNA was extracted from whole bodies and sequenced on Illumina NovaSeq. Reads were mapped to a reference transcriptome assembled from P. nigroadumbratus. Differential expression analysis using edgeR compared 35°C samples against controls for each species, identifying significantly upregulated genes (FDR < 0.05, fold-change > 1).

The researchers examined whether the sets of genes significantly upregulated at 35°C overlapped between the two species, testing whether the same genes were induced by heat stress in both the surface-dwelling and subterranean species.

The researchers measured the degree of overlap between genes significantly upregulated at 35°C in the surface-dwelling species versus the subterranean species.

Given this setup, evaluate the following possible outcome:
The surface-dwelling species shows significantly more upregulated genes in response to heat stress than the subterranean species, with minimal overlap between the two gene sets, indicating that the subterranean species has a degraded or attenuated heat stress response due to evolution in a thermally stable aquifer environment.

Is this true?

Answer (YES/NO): NO